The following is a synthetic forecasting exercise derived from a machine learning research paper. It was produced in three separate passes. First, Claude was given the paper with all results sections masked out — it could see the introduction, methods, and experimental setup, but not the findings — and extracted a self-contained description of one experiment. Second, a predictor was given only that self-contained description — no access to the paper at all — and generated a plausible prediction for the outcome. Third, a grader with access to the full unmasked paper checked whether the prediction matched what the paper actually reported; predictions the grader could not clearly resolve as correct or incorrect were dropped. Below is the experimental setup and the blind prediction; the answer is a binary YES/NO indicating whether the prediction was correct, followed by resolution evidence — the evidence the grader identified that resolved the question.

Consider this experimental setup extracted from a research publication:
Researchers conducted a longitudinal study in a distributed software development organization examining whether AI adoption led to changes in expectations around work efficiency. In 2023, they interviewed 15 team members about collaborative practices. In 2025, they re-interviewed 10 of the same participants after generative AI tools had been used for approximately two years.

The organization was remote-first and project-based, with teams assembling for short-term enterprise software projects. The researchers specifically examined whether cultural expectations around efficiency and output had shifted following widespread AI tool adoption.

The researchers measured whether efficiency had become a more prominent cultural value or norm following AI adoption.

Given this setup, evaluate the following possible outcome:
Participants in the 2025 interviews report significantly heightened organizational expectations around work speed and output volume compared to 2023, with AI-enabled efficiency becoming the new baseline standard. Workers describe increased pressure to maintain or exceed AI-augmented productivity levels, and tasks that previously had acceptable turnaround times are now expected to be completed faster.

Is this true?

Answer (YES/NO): YES